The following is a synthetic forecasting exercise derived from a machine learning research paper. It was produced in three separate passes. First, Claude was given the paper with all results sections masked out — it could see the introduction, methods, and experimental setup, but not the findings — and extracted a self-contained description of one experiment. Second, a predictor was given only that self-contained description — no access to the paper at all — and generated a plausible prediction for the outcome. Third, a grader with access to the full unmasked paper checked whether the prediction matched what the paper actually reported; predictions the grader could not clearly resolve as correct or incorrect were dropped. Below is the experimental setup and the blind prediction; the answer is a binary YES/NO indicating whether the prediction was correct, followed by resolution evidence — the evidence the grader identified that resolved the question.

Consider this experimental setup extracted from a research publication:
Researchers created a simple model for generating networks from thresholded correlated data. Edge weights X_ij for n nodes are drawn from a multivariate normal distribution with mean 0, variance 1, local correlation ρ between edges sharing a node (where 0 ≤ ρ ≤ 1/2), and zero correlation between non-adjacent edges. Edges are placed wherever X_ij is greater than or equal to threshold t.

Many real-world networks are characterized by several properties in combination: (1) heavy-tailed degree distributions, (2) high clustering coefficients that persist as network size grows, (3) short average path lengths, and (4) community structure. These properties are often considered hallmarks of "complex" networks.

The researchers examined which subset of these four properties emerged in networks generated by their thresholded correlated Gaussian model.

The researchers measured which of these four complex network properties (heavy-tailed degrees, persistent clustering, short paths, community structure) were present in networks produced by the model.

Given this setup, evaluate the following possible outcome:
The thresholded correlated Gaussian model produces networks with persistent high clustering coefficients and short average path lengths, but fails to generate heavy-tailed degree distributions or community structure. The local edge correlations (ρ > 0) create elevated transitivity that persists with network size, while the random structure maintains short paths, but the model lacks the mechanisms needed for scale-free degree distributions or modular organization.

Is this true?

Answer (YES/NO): NO